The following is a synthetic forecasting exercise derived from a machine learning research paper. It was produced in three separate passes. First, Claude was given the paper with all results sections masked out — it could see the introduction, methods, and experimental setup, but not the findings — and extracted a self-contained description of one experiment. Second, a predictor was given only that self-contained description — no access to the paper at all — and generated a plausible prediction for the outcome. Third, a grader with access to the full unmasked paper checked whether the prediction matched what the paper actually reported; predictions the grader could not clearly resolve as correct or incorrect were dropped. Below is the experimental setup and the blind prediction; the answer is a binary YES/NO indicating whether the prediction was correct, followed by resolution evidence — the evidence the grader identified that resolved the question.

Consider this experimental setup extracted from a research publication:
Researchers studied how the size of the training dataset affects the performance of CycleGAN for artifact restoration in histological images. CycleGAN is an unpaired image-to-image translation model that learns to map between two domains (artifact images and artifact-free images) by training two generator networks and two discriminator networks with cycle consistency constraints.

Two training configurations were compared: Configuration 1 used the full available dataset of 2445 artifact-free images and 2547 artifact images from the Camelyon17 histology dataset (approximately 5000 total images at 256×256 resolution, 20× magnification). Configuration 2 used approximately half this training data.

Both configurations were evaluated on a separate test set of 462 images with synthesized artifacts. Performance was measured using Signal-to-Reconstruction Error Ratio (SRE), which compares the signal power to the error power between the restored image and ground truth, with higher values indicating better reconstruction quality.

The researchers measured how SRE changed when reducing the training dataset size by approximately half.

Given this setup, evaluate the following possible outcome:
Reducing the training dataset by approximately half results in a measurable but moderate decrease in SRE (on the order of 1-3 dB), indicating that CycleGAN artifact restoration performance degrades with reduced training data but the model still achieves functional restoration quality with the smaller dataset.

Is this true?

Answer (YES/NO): YES